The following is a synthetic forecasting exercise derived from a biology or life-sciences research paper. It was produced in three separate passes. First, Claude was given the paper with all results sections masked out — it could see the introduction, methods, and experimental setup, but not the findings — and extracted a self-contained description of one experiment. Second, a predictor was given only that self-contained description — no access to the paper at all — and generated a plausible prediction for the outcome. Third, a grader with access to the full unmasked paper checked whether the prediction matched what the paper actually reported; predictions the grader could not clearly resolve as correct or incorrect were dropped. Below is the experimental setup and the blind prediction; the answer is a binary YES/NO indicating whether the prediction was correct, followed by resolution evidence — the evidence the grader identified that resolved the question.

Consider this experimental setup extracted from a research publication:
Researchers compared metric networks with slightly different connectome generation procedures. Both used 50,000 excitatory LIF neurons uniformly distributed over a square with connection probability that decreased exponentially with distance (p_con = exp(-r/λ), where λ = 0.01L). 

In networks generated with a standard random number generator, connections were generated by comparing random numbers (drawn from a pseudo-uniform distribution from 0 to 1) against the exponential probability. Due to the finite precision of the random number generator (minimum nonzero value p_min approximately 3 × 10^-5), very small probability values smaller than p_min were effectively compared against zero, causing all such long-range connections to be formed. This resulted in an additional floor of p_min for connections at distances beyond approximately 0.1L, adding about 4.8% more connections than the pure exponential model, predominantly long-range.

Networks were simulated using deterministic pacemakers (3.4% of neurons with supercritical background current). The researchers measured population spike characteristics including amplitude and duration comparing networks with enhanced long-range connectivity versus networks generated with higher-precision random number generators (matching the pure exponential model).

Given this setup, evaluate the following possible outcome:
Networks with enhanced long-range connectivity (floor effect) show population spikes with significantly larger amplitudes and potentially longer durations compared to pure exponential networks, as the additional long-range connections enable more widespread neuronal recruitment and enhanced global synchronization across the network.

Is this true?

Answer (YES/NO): NO